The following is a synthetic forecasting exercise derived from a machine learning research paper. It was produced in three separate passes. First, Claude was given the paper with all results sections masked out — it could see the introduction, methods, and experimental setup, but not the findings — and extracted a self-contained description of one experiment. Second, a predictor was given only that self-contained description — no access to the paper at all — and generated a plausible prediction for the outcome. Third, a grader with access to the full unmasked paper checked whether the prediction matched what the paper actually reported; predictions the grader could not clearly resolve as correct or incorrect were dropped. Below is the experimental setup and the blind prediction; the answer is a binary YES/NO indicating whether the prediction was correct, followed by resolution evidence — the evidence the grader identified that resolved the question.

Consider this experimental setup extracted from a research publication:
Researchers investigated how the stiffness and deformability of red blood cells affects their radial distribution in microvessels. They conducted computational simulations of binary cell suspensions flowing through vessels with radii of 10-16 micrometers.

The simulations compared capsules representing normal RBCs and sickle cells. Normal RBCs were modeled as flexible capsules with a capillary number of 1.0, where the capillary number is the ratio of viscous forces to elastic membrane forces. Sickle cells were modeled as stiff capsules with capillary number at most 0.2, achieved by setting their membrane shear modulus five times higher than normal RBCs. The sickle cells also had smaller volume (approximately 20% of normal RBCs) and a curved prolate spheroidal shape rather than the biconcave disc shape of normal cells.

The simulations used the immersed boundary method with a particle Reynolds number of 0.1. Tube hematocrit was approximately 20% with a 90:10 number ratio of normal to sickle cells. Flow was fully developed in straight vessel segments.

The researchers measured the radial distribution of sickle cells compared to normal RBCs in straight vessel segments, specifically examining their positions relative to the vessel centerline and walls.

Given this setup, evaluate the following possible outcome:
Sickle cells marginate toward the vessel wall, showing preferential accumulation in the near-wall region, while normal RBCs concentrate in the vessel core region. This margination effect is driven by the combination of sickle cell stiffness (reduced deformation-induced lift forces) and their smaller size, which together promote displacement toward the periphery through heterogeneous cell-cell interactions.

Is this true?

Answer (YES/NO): YES